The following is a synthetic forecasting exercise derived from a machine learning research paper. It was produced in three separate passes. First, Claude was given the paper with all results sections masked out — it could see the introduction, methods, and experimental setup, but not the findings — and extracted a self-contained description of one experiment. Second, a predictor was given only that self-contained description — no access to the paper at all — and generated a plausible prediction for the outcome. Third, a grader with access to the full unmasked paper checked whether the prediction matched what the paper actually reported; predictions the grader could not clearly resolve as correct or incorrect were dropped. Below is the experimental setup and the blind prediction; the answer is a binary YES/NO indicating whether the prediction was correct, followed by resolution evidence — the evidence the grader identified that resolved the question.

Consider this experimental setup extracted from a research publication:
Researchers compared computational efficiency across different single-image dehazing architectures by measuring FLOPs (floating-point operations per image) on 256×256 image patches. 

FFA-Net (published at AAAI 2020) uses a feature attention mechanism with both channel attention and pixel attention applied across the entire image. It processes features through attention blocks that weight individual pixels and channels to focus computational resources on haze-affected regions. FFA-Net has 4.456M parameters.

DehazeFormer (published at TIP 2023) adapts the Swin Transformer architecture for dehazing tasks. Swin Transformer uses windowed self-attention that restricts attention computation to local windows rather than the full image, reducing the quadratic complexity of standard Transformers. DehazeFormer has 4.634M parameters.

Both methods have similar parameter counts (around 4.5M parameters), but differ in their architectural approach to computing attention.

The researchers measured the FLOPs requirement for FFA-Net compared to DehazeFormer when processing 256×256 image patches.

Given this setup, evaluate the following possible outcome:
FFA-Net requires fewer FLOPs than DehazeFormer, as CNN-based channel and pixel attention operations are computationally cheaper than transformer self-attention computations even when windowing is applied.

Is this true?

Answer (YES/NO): NO